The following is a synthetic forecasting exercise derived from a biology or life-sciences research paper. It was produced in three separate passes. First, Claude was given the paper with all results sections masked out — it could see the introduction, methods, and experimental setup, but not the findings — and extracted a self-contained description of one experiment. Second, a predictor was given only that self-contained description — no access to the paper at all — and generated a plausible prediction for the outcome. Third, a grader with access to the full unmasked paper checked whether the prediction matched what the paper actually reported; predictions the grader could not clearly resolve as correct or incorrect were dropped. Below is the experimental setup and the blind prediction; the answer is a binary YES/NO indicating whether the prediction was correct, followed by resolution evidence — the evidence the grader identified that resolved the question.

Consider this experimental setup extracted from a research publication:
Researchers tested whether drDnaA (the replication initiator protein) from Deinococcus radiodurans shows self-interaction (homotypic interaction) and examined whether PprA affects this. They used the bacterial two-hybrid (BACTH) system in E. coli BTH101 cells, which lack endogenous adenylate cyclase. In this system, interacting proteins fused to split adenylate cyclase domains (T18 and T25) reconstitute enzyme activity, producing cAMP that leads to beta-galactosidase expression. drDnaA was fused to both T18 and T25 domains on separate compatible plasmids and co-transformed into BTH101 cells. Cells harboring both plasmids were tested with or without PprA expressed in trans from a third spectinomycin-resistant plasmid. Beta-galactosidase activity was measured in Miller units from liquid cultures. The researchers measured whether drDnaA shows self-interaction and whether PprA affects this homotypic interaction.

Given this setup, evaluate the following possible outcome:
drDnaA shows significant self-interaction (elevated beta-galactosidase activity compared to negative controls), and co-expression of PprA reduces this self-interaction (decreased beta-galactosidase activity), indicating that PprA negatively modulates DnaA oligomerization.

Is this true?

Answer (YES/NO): YES